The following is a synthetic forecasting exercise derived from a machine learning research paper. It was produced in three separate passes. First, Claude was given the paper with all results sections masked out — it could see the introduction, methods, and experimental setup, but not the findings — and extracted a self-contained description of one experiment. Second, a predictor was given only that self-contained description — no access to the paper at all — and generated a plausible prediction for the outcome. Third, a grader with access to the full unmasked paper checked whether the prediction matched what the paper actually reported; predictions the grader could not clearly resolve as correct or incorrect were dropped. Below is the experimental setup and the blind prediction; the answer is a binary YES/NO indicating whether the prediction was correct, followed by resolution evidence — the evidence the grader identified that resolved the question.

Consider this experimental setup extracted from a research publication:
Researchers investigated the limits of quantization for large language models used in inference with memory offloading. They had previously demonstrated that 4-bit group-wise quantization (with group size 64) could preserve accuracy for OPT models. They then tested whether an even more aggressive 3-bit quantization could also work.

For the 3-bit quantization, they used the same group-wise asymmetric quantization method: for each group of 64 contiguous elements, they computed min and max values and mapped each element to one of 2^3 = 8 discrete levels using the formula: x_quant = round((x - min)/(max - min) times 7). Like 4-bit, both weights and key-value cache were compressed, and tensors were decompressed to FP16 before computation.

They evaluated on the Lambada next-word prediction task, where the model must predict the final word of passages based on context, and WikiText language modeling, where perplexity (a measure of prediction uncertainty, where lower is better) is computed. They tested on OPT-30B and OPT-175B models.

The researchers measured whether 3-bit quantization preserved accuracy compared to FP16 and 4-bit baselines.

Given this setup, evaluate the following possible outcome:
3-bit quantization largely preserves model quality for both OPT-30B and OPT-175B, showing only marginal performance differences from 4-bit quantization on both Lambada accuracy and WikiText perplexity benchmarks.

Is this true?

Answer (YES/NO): NO